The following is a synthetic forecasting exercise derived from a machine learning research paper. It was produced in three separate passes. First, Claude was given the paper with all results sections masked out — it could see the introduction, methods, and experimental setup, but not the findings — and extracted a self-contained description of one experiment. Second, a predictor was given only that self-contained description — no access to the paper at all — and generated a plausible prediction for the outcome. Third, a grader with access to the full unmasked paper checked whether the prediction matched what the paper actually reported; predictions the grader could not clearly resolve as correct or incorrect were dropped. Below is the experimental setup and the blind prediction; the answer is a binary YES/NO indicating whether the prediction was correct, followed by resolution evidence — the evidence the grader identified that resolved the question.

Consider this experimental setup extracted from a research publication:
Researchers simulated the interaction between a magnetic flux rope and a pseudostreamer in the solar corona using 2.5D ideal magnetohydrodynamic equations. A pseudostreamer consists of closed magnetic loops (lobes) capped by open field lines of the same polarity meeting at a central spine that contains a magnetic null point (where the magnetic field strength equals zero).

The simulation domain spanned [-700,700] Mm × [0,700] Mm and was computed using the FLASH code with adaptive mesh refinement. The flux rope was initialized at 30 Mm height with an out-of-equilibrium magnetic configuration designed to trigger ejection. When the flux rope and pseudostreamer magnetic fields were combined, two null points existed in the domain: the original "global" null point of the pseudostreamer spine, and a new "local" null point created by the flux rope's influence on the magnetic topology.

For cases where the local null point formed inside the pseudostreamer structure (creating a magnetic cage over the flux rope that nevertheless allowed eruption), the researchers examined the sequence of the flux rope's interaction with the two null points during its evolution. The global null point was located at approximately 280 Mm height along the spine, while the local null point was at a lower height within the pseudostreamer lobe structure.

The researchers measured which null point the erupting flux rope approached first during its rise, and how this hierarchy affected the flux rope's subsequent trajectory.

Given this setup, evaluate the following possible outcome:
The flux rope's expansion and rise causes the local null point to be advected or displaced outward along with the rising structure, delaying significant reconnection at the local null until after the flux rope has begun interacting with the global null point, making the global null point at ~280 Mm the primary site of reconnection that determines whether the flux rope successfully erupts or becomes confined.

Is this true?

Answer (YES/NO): NO